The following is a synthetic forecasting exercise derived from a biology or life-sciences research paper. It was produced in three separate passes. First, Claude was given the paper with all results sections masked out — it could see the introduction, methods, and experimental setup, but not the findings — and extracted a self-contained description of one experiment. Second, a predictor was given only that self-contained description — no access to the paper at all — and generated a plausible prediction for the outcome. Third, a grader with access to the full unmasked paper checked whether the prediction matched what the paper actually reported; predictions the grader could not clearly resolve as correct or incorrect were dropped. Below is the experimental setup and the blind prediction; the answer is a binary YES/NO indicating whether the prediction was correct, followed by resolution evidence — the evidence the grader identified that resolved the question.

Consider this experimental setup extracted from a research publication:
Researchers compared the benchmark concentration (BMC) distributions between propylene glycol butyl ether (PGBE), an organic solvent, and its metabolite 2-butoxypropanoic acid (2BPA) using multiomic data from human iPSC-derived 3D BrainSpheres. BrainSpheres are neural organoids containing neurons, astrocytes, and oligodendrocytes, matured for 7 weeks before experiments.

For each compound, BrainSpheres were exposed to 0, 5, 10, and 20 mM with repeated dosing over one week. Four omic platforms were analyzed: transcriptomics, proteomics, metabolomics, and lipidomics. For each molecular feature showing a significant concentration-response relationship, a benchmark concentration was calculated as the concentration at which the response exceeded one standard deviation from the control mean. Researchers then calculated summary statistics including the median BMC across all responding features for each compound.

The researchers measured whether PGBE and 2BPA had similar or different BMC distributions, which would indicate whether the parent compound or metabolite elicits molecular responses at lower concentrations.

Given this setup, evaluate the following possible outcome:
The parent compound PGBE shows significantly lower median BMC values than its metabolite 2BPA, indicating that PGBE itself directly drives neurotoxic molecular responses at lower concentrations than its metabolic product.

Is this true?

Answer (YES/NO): NO